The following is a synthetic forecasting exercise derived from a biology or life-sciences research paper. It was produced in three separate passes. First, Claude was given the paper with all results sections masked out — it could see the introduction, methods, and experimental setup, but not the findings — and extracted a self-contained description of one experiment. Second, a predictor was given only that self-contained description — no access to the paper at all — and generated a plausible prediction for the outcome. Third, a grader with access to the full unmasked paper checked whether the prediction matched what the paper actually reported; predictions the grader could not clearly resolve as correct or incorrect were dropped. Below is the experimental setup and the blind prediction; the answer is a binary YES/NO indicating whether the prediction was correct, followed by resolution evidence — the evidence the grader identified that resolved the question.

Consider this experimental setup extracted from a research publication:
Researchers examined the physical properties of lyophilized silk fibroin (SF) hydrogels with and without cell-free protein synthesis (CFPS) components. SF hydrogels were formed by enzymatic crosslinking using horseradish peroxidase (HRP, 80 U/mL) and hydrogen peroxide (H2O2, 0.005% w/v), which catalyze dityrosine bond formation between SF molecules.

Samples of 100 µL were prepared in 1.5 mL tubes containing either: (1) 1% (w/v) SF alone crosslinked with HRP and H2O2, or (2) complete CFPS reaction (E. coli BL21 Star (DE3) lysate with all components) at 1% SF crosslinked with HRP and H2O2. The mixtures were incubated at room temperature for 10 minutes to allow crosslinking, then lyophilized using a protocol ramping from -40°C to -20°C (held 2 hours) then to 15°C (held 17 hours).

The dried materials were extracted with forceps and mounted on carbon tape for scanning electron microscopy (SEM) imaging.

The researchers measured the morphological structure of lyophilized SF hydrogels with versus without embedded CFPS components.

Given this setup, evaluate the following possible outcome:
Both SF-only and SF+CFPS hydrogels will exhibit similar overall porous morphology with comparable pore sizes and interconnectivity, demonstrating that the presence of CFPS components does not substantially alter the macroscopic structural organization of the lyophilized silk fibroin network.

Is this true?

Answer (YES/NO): NO